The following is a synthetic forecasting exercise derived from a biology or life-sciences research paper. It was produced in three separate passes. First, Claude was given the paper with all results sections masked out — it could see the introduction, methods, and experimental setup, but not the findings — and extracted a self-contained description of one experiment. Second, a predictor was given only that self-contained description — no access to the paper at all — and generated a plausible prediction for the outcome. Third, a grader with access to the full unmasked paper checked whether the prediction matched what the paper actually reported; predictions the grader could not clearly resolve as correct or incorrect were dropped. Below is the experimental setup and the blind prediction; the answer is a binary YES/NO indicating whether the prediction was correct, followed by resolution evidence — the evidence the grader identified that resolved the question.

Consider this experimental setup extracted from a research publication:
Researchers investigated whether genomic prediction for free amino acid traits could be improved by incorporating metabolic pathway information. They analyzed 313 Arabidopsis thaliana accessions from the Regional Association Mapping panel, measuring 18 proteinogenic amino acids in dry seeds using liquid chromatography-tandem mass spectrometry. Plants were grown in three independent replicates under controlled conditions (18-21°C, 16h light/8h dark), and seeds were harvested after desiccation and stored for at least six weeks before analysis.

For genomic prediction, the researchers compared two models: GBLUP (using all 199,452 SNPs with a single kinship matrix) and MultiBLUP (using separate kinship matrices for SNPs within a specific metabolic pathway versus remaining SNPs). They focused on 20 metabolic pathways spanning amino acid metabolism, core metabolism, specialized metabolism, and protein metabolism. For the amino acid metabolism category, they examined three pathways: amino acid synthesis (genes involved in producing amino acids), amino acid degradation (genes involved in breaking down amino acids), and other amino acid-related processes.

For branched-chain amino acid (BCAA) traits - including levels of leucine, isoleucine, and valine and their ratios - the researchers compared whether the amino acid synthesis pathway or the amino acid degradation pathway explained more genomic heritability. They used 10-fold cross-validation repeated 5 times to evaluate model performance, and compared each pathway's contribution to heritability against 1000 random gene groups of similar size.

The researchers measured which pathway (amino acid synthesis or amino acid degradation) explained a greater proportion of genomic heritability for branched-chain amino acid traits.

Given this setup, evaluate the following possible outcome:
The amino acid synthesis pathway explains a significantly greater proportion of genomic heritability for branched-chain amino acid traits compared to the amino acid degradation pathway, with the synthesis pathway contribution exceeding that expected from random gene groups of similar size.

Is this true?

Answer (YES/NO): NO